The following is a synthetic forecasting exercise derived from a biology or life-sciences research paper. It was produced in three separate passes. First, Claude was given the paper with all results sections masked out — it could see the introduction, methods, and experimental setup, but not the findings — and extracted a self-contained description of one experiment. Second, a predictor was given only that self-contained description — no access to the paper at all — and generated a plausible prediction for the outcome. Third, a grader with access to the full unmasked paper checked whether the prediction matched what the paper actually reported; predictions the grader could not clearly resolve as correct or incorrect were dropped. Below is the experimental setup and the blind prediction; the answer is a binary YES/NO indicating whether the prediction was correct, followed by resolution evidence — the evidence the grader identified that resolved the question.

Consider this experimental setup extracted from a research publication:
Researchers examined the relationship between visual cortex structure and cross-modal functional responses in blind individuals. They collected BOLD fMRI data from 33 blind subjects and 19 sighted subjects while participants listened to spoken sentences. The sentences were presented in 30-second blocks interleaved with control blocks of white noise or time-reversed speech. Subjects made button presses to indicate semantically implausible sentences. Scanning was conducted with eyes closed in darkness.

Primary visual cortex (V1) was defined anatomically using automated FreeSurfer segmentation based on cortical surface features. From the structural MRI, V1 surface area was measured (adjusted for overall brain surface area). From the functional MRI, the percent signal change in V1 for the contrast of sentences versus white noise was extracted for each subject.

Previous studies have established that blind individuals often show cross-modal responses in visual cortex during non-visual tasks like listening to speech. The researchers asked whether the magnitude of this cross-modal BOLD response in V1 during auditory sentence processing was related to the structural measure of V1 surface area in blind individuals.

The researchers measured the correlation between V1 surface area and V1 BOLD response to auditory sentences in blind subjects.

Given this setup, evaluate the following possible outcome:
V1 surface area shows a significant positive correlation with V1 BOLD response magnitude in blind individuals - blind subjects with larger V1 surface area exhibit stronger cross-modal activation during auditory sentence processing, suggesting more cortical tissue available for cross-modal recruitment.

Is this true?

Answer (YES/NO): NO